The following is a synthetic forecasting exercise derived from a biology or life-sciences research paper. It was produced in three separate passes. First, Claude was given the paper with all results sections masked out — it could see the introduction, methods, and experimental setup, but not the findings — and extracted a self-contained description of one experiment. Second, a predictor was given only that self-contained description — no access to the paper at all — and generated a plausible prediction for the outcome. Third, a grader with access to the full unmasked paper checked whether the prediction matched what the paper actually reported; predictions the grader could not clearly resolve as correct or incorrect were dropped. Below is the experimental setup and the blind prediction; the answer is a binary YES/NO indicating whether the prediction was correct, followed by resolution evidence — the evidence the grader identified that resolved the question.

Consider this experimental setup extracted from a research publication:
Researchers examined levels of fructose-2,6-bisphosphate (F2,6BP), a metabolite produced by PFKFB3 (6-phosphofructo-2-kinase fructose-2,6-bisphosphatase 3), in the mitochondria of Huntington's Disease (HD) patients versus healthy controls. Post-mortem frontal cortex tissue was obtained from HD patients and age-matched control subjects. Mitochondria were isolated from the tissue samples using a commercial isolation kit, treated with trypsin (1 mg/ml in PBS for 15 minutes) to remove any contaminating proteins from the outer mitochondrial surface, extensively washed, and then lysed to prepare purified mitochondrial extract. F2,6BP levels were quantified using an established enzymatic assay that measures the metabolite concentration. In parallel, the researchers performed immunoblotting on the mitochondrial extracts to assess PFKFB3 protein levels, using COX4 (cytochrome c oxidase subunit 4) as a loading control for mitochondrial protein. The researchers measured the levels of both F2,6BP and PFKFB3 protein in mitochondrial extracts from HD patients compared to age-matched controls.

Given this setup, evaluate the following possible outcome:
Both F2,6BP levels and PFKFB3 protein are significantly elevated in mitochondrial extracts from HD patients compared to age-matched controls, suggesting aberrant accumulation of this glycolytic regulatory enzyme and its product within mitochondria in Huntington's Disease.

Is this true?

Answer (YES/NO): NO